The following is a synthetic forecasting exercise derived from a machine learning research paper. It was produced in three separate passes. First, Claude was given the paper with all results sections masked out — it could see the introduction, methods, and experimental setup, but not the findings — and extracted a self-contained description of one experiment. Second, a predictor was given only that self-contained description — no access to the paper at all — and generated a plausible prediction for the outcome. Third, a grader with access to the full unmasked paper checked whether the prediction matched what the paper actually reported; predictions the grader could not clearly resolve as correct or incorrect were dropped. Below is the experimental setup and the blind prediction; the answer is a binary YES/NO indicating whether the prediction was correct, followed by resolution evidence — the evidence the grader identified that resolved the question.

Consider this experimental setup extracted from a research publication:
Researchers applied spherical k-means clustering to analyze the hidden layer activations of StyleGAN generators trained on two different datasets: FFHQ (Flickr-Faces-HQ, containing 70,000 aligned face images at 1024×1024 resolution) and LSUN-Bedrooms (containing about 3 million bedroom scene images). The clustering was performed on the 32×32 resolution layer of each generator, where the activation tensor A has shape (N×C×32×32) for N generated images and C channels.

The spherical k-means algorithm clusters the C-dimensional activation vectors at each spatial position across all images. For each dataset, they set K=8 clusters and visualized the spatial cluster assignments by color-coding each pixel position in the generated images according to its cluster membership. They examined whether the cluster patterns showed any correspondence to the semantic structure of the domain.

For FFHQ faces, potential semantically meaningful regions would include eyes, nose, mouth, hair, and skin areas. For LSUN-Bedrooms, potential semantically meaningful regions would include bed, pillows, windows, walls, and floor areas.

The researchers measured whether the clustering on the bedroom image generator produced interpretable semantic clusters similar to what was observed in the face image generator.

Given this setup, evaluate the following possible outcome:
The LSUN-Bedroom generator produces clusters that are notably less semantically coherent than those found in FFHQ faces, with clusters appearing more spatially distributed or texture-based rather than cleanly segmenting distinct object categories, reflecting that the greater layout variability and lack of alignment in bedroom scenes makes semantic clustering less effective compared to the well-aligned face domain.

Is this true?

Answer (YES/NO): NO